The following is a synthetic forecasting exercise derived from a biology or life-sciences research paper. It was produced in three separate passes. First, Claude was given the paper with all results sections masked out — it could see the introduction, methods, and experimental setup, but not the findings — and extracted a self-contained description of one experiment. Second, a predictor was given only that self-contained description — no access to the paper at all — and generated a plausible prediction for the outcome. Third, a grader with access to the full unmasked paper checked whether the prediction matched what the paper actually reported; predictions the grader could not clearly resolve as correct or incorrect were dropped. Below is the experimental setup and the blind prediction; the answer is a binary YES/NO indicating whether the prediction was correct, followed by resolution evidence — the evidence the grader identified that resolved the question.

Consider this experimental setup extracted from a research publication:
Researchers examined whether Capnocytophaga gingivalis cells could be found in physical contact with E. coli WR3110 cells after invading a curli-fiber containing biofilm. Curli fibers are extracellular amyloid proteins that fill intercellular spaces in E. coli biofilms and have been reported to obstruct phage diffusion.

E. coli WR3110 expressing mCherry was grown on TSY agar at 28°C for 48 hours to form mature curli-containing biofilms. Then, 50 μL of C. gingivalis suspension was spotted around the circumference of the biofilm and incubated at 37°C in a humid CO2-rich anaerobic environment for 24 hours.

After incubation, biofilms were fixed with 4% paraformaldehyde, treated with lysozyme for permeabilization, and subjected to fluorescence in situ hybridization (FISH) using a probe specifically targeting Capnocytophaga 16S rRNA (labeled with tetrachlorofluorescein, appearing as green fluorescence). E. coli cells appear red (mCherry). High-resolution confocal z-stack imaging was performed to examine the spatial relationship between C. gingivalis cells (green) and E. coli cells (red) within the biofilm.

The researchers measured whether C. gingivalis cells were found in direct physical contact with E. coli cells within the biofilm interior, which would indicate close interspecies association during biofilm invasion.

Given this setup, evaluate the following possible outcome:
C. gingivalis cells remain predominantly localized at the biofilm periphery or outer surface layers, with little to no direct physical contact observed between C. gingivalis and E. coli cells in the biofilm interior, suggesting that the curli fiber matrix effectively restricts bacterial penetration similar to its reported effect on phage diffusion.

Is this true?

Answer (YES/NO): NO